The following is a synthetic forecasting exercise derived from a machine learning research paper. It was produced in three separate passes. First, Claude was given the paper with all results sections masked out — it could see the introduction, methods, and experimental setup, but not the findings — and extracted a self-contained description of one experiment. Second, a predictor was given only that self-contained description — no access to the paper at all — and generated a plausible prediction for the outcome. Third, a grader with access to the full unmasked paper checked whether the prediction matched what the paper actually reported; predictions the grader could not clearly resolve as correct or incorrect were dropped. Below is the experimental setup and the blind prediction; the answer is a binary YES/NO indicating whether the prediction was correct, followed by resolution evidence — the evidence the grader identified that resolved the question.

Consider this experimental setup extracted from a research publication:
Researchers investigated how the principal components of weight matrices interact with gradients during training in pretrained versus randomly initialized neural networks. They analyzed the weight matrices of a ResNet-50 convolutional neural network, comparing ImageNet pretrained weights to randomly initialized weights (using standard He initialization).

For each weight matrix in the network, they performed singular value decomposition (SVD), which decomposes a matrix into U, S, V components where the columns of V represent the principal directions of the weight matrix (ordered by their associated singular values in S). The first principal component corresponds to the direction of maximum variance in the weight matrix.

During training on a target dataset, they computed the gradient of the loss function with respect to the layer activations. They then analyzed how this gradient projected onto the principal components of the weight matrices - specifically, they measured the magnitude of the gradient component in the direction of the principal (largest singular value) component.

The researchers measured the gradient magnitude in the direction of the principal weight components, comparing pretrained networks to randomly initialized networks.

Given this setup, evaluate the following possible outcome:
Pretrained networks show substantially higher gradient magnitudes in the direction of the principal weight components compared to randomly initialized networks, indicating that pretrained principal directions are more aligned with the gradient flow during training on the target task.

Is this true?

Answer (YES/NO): NO